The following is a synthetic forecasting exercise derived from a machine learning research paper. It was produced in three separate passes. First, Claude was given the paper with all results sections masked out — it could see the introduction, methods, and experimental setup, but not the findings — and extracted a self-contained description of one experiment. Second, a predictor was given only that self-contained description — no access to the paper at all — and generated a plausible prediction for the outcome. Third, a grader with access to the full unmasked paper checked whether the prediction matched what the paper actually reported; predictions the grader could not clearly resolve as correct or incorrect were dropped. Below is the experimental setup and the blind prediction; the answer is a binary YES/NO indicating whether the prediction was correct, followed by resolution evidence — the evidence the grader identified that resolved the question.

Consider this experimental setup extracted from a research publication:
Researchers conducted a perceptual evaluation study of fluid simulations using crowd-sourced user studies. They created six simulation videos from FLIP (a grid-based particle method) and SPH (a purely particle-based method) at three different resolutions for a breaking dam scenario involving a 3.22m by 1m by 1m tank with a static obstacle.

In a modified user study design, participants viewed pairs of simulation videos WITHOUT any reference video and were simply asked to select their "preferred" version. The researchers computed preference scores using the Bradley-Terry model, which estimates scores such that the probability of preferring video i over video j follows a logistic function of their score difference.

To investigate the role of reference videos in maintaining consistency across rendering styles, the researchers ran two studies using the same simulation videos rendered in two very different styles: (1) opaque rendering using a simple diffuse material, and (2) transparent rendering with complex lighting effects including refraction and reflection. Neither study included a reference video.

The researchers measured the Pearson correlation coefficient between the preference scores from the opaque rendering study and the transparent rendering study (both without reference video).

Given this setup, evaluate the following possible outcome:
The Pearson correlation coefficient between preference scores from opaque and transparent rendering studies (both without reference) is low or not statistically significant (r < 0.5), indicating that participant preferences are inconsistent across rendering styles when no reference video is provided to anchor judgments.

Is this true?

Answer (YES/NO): YES